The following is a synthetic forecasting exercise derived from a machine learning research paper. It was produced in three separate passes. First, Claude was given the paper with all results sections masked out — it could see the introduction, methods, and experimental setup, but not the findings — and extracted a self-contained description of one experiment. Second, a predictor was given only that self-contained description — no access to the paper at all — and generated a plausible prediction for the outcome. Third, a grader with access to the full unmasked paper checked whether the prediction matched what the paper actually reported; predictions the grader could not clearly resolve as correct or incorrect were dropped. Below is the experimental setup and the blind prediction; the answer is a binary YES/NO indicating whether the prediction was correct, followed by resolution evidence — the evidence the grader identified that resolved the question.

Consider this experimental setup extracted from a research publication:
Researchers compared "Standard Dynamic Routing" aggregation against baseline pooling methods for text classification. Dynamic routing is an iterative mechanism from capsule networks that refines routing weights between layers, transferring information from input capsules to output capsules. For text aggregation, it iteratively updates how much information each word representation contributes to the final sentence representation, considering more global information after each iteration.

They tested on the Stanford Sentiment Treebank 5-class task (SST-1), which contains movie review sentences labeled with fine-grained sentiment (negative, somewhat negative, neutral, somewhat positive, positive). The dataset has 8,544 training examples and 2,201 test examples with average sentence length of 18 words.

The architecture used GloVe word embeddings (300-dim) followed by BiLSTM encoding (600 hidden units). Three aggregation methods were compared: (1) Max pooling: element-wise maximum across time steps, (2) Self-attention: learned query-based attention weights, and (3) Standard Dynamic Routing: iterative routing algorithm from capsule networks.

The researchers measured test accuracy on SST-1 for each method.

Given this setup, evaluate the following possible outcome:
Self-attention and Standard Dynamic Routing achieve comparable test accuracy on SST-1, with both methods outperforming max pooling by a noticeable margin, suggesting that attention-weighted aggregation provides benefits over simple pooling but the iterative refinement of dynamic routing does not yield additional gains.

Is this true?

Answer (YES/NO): NO